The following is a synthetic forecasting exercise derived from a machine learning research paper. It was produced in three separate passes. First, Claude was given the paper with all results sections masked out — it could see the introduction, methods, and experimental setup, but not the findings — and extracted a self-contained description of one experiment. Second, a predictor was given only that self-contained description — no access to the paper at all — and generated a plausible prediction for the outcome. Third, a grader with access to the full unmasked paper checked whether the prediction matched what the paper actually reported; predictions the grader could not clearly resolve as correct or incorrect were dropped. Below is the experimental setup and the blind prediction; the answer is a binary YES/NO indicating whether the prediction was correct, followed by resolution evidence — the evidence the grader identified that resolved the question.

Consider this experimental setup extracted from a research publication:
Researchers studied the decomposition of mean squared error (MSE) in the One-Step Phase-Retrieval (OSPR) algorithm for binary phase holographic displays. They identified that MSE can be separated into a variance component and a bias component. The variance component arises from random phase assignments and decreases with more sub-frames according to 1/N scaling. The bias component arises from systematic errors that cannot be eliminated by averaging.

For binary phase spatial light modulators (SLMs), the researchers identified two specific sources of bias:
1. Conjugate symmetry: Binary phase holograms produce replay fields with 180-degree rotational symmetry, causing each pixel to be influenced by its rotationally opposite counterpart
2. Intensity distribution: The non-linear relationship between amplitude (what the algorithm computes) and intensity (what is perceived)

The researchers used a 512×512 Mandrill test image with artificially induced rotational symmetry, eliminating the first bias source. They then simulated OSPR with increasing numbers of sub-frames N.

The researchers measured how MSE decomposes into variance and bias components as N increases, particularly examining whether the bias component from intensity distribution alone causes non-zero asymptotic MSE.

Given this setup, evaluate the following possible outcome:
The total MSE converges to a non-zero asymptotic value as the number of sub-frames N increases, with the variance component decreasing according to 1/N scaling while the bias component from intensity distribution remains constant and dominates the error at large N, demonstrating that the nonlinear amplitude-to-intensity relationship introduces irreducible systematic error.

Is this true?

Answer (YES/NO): YES